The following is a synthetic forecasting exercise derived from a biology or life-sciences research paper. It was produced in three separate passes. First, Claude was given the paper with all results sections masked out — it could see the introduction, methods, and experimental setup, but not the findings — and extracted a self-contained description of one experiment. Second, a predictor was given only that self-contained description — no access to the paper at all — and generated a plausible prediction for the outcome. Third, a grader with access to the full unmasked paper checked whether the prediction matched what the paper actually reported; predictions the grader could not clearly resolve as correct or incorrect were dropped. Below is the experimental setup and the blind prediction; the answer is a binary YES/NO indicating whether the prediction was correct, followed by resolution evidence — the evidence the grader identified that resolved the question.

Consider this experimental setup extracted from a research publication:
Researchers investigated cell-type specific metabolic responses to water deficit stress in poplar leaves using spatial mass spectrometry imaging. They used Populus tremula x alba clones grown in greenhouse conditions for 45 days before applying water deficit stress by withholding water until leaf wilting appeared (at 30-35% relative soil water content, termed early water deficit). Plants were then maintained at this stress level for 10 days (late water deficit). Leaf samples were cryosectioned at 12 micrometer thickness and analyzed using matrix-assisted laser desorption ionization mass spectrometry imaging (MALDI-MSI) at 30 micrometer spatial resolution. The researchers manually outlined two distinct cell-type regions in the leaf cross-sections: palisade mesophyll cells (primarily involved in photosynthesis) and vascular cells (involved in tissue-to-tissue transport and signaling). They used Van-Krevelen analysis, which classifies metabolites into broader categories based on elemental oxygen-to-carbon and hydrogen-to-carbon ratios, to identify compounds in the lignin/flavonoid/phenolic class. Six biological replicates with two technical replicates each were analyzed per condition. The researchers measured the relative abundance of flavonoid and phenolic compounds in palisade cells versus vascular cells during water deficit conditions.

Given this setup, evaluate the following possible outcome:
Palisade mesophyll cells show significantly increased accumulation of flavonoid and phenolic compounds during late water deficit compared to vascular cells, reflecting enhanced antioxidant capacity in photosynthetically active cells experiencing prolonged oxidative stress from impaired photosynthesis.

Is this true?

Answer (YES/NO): YES